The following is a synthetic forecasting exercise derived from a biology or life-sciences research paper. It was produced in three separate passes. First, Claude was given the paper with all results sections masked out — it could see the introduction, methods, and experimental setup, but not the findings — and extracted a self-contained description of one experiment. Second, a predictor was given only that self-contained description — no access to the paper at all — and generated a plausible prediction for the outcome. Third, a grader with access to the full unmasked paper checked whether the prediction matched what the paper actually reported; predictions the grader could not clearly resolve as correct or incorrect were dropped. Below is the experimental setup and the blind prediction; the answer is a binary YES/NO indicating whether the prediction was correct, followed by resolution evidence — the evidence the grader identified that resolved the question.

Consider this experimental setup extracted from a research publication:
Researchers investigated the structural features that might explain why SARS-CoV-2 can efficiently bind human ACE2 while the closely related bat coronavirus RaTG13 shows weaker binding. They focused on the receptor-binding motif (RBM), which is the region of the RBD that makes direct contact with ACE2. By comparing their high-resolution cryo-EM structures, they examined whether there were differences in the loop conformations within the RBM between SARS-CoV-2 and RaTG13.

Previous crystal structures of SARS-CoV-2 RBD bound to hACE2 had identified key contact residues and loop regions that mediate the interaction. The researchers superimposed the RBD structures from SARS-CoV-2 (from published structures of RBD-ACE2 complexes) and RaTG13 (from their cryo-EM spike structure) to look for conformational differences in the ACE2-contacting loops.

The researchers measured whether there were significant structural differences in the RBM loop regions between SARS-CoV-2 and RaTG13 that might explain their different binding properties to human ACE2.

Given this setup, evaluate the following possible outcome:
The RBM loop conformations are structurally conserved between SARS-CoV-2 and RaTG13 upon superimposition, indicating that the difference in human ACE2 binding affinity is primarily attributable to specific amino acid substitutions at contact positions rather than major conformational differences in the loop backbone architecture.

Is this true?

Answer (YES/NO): YES